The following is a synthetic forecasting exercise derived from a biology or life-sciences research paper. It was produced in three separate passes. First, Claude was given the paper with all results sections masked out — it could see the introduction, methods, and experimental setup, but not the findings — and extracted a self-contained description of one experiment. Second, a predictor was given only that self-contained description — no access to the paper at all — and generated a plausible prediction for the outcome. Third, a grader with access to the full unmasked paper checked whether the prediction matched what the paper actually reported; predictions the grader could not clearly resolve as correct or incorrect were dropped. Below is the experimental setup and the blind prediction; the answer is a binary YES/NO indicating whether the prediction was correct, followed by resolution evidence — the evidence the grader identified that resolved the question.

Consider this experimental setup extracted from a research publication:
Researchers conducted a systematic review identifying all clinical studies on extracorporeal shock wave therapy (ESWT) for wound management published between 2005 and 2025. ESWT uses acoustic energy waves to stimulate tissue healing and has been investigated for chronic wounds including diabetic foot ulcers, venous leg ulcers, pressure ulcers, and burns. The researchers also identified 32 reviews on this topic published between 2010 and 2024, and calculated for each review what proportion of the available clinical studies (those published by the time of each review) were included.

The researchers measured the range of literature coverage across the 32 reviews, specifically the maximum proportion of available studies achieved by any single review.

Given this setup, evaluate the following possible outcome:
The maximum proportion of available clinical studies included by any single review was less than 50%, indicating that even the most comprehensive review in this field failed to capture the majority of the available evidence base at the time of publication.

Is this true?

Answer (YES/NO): NO